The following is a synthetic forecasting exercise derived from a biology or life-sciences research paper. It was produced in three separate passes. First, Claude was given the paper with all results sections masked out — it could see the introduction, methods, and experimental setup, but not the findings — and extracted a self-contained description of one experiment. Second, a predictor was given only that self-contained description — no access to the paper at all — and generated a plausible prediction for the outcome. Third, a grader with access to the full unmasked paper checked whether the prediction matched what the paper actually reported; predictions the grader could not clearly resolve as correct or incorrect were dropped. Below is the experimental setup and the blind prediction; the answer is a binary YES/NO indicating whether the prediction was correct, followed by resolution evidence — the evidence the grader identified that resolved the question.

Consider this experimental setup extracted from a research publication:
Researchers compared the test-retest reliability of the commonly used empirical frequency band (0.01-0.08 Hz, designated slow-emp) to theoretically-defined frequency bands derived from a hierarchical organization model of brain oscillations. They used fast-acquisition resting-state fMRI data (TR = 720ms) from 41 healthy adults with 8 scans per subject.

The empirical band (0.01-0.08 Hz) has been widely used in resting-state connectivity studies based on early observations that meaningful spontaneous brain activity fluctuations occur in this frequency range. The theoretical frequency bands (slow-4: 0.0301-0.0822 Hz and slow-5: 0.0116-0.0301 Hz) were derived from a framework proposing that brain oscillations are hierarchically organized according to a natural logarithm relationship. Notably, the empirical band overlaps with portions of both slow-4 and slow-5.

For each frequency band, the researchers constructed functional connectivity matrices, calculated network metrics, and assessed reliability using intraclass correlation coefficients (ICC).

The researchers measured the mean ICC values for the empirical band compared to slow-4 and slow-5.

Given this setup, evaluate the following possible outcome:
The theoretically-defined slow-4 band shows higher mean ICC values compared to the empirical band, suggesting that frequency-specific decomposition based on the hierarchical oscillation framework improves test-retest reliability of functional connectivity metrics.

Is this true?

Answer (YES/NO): YES